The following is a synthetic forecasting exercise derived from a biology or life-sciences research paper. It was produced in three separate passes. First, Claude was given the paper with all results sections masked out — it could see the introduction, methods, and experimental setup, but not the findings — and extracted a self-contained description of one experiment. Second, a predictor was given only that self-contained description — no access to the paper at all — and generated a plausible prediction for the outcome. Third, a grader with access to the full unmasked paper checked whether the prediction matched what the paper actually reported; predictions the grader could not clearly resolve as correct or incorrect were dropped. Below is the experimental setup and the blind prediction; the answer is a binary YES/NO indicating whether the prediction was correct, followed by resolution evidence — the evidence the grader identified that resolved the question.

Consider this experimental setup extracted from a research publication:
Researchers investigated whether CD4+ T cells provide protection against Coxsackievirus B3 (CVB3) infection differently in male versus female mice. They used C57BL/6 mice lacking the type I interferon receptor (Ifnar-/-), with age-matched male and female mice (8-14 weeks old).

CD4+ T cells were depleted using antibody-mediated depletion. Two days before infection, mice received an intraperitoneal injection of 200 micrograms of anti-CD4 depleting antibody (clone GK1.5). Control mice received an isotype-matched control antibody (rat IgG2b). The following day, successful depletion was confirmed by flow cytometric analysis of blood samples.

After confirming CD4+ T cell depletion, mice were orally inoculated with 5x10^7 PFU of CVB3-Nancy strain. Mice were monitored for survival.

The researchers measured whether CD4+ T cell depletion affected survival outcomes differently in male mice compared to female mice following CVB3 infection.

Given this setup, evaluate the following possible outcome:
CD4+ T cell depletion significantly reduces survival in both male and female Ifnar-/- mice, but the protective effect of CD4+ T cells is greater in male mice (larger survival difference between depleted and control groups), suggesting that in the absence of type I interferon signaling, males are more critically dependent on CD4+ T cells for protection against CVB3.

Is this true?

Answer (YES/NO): NO